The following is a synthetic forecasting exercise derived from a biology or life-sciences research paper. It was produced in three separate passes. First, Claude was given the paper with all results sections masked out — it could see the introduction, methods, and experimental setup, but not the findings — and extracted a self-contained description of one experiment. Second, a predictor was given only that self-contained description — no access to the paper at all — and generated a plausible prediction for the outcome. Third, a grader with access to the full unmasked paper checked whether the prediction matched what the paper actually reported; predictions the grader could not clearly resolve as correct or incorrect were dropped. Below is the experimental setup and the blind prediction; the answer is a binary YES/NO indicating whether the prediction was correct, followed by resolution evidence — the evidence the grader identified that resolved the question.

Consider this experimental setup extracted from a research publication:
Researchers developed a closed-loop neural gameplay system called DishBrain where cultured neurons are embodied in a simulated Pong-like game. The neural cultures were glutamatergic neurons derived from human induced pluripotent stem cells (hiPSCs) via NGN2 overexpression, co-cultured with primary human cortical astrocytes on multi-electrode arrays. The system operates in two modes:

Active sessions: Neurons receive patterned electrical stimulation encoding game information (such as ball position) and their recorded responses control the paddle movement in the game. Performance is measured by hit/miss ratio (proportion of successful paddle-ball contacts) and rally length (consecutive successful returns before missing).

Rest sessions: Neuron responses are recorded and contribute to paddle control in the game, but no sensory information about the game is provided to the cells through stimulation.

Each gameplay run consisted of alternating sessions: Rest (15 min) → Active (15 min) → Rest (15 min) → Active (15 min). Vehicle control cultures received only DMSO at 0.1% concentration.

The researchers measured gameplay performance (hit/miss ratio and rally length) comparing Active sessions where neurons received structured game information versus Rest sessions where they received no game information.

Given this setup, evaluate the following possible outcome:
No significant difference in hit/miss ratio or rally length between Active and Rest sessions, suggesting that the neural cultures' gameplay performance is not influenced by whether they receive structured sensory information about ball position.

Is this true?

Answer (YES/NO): YES